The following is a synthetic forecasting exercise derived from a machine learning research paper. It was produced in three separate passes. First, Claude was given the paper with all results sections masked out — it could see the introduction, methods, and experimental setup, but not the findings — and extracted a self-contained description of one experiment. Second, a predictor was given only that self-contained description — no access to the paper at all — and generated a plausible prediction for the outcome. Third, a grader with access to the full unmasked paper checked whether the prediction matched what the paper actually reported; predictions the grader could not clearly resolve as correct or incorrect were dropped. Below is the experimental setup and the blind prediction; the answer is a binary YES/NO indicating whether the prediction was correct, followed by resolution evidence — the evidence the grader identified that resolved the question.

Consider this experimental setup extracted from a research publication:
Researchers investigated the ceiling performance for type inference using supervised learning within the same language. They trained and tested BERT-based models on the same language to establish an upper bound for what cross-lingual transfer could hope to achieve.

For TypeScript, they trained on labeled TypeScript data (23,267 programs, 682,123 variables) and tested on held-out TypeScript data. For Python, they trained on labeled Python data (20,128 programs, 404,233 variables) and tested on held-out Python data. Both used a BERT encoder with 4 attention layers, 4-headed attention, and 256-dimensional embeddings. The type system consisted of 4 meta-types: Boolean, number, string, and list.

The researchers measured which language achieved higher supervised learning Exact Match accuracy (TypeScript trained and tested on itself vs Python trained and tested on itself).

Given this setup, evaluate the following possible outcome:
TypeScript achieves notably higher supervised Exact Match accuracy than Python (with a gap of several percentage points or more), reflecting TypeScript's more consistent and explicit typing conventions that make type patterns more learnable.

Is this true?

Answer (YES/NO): YES